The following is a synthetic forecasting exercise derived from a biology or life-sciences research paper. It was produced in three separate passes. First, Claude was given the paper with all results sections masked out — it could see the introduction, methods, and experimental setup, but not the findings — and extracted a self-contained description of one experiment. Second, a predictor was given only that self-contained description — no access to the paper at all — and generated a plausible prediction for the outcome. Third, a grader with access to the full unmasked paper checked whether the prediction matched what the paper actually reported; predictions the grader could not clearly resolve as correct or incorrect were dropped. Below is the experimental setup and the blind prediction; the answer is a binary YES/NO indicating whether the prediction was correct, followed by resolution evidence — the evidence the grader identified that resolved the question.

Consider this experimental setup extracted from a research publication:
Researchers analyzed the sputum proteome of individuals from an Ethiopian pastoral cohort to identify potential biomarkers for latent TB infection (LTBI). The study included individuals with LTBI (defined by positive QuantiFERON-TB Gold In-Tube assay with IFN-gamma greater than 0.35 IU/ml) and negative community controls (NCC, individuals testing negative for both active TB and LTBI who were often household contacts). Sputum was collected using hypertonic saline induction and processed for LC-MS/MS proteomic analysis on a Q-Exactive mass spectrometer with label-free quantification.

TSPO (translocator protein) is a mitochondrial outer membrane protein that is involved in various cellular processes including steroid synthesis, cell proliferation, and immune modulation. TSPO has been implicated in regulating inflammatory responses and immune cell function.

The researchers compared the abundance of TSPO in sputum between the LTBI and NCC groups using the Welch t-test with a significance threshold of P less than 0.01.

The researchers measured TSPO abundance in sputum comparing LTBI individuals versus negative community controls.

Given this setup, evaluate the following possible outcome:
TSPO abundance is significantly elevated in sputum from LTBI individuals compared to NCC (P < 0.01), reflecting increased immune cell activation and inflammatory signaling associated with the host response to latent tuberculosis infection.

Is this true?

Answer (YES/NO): NO